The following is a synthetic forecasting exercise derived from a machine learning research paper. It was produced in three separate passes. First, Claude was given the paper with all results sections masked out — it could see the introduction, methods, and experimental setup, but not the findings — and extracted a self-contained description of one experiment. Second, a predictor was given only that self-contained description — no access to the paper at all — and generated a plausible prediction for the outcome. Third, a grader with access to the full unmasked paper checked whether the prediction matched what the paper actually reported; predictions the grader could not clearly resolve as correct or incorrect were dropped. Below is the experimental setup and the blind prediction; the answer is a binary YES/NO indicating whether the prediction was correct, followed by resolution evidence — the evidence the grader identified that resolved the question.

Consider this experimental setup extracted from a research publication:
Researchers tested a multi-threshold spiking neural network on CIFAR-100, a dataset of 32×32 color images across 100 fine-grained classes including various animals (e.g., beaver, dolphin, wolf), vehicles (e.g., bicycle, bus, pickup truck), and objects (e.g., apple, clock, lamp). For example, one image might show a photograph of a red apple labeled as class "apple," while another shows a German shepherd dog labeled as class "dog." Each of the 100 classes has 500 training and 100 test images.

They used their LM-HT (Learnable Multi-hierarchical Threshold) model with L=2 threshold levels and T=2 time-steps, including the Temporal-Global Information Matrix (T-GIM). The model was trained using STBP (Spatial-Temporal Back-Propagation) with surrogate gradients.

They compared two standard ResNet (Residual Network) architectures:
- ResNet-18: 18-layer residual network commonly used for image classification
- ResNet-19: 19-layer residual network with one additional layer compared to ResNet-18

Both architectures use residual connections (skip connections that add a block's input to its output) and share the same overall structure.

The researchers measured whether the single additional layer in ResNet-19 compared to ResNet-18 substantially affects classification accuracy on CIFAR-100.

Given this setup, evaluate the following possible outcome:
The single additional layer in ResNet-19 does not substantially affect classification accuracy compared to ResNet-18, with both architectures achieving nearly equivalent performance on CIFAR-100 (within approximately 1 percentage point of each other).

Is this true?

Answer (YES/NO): NO